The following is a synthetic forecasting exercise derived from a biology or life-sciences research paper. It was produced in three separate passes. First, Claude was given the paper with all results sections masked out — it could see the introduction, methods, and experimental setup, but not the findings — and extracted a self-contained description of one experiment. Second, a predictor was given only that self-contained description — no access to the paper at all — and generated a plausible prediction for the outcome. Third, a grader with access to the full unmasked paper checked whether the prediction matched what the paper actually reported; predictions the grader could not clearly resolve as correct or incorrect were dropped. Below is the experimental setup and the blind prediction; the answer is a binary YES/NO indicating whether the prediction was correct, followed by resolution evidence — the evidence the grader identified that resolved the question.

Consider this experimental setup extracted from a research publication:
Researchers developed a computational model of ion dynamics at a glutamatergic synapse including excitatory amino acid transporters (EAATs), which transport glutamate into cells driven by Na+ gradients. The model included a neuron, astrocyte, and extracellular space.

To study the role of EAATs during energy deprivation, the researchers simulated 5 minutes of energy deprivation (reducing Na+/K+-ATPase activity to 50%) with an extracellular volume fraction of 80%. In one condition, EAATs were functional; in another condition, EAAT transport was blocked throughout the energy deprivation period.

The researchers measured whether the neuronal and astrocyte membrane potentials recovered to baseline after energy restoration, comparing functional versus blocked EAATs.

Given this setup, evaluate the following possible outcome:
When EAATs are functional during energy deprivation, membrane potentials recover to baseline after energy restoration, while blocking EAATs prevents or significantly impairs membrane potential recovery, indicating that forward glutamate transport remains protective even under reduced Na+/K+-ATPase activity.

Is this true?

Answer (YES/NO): NO